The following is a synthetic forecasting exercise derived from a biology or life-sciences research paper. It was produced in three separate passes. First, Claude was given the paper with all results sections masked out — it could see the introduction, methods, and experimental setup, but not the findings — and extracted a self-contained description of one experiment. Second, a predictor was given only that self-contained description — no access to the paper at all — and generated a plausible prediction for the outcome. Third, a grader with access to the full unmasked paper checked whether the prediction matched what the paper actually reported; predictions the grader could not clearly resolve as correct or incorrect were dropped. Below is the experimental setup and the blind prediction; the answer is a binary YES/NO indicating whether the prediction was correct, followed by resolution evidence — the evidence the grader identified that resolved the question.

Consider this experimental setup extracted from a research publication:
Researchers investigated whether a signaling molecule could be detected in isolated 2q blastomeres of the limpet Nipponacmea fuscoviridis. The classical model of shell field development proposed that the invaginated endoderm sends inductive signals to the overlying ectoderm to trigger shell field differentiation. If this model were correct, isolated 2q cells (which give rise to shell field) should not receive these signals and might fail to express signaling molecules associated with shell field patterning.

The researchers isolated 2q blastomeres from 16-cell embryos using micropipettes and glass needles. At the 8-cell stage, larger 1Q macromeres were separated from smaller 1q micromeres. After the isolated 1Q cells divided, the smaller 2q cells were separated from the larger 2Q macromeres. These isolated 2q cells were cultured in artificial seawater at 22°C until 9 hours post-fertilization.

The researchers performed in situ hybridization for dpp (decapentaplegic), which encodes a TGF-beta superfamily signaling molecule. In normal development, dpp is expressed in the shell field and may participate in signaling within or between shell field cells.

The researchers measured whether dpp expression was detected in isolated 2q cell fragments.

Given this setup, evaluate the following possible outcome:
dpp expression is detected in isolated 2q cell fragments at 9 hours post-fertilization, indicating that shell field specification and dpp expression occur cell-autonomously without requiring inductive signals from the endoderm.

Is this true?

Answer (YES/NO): YES